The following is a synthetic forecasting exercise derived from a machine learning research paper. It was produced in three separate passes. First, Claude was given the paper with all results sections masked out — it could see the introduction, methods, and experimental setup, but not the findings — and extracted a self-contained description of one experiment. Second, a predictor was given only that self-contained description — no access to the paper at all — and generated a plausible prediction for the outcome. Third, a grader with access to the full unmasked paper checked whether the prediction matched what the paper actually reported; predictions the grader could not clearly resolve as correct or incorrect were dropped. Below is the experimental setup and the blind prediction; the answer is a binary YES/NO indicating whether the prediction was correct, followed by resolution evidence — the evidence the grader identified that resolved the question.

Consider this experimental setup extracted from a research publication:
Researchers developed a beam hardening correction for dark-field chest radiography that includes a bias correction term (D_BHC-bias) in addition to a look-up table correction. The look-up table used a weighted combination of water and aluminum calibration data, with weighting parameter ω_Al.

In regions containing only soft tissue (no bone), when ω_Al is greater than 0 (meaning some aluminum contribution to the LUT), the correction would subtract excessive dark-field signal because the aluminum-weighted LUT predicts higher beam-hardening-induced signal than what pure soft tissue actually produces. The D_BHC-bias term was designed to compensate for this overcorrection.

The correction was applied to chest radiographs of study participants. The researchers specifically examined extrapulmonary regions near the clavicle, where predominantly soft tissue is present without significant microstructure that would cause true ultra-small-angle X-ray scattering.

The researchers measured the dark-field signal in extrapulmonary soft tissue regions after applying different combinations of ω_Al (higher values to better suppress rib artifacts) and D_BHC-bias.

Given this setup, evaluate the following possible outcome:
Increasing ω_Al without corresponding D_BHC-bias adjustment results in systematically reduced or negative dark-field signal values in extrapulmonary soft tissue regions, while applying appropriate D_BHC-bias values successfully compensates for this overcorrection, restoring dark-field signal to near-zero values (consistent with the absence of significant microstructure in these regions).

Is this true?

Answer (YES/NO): YES